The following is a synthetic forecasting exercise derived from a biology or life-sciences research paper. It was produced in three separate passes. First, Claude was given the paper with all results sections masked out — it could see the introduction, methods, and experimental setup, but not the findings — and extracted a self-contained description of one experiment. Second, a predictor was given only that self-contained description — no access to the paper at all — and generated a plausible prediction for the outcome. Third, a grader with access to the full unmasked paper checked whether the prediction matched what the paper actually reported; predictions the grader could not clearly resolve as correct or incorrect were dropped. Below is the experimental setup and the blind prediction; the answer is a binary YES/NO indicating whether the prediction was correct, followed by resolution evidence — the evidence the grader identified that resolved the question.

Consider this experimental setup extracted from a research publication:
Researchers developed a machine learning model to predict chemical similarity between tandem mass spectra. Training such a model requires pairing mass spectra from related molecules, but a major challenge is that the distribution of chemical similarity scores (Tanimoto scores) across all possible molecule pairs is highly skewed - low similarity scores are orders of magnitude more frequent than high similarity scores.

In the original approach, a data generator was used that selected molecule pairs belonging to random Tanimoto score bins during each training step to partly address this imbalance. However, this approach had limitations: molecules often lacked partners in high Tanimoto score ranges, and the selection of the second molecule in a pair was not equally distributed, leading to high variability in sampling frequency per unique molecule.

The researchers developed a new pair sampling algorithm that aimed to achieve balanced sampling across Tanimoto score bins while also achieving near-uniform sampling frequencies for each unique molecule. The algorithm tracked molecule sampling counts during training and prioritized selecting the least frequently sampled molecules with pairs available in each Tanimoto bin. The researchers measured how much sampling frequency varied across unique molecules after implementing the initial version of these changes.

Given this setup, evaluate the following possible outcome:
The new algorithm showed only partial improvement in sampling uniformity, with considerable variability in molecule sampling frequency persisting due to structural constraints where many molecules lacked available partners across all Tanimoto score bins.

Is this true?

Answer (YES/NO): NO